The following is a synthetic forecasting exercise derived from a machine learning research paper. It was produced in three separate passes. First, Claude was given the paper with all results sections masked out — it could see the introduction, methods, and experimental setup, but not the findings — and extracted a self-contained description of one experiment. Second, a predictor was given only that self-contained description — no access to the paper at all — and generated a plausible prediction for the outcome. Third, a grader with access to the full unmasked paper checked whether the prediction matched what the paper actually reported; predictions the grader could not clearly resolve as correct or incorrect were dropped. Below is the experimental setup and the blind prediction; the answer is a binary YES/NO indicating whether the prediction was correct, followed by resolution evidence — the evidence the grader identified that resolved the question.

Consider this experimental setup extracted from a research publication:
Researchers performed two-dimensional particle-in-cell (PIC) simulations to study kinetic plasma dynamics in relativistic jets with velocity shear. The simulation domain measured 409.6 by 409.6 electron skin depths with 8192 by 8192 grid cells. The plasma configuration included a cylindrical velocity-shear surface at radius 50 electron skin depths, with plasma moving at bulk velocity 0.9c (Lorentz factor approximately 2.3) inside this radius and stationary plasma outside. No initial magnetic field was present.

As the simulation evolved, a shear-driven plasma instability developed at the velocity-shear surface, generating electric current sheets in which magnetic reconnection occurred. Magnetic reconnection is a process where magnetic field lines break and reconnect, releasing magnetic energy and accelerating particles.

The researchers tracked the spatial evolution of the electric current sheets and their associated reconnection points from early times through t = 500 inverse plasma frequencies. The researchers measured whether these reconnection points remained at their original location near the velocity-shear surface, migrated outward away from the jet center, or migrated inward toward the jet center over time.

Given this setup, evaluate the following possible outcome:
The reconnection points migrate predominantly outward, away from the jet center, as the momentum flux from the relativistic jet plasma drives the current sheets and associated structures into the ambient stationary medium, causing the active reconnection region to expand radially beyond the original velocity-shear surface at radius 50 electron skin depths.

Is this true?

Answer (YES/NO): NO